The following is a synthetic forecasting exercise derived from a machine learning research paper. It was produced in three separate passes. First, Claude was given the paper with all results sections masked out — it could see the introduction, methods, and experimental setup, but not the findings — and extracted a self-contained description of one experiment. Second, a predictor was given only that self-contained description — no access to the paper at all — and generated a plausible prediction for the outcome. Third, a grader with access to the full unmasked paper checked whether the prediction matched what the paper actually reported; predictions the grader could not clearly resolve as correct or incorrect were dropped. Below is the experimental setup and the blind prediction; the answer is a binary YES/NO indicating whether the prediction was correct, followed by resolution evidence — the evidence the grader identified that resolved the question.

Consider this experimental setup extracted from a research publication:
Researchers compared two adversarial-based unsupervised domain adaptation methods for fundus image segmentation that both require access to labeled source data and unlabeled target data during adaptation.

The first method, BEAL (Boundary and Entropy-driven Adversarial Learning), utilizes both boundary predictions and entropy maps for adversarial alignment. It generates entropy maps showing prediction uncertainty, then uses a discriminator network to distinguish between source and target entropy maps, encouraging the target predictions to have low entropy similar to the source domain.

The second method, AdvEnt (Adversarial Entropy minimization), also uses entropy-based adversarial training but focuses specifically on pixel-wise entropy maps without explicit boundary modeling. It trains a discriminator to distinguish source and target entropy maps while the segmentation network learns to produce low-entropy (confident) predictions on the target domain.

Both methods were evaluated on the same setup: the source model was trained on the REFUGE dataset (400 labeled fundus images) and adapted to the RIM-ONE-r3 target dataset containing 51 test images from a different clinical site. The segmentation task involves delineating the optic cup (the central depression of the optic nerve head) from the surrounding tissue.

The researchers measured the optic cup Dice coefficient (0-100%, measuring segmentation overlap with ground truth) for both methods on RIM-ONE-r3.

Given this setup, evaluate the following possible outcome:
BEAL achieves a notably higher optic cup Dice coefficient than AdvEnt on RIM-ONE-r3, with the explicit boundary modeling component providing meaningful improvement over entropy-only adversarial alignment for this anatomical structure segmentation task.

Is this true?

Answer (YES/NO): YES